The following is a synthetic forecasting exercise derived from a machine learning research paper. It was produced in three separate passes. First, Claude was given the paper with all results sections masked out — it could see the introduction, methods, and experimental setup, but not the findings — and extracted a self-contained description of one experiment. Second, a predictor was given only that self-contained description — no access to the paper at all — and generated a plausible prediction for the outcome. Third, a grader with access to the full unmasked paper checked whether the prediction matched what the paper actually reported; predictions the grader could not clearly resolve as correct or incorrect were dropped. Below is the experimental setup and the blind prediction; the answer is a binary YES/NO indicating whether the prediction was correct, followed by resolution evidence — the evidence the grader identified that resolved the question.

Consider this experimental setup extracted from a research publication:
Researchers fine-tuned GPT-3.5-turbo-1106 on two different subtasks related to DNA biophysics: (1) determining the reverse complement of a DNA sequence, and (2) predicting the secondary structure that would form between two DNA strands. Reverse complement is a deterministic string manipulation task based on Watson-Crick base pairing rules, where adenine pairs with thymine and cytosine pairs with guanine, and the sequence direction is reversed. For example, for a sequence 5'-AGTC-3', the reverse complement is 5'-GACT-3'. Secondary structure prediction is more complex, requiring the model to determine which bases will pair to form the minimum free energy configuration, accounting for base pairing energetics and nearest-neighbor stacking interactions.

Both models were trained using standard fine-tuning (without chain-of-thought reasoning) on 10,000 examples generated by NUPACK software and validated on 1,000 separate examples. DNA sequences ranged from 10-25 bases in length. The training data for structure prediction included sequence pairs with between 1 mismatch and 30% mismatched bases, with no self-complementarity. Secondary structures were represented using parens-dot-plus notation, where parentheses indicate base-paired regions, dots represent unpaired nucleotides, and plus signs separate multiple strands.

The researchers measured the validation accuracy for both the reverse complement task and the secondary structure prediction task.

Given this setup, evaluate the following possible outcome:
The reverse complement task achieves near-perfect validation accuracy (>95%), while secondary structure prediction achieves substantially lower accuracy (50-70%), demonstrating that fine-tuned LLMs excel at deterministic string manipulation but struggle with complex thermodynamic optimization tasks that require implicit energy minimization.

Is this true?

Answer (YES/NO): NO